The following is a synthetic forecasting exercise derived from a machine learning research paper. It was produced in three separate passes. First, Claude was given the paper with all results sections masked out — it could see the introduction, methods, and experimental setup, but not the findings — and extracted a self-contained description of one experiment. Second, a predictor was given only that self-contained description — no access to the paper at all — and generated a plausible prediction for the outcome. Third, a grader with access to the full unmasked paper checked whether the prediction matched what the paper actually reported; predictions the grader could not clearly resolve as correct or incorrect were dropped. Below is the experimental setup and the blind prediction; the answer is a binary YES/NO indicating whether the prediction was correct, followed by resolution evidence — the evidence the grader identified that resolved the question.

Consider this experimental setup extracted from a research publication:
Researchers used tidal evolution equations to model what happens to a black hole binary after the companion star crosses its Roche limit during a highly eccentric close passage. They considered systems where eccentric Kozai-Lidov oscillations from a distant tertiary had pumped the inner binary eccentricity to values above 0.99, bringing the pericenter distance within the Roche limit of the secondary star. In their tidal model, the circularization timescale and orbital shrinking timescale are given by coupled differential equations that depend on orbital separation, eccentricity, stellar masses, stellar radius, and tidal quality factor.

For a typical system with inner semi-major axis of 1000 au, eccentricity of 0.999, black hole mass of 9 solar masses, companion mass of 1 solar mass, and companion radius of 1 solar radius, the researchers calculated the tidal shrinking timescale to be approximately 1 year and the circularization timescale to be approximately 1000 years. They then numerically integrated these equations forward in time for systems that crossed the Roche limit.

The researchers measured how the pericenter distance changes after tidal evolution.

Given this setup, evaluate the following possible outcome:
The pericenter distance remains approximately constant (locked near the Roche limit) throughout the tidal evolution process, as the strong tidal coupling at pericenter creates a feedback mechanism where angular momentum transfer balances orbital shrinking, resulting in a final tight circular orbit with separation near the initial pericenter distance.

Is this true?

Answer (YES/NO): NO